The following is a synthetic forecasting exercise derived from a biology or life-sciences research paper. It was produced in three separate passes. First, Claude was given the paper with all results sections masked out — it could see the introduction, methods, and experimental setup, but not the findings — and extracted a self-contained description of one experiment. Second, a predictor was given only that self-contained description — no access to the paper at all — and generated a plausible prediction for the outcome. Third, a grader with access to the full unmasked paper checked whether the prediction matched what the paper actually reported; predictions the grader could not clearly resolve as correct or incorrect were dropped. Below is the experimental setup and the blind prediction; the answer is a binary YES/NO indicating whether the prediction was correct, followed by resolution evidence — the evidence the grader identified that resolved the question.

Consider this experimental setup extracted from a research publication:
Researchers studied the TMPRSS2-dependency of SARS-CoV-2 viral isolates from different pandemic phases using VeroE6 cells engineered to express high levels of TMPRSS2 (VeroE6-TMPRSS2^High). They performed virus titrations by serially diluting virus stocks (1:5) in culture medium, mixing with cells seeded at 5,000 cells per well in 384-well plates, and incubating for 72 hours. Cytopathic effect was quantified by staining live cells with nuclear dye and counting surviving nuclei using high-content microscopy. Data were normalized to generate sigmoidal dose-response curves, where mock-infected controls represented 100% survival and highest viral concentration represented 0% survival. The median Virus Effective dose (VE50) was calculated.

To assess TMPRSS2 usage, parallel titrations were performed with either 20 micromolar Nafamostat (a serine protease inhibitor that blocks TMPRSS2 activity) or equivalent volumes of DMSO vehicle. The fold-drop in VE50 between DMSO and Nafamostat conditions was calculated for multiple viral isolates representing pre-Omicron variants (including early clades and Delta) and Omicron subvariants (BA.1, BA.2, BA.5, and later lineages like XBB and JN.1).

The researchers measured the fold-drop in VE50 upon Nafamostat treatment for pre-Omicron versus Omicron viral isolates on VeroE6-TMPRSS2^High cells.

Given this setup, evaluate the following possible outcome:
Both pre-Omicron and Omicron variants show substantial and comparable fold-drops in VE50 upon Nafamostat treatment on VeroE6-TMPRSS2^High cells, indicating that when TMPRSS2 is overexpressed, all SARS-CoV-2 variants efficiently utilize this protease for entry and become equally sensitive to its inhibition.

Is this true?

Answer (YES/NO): YES